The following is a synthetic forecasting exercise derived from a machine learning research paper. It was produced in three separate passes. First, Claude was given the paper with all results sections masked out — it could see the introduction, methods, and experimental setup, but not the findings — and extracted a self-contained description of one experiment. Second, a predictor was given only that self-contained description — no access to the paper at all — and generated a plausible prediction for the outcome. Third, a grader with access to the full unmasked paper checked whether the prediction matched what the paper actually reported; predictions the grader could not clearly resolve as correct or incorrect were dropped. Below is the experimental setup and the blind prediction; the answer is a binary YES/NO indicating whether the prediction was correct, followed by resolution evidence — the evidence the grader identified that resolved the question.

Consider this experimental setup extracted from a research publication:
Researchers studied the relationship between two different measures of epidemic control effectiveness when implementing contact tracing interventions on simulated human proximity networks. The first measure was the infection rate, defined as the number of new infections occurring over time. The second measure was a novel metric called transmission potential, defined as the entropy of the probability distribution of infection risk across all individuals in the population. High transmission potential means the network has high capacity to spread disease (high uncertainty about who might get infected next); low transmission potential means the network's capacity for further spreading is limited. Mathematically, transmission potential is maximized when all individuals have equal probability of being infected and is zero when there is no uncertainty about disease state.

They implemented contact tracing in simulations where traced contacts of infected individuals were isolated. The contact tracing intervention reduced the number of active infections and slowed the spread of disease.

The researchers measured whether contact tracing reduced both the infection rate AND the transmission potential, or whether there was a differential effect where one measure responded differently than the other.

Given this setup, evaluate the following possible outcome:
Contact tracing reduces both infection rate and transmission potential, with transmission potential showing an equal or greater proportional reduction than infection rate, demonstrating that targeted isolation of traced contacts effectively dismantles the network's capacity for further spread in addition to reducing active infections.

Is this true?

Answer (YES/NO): NO